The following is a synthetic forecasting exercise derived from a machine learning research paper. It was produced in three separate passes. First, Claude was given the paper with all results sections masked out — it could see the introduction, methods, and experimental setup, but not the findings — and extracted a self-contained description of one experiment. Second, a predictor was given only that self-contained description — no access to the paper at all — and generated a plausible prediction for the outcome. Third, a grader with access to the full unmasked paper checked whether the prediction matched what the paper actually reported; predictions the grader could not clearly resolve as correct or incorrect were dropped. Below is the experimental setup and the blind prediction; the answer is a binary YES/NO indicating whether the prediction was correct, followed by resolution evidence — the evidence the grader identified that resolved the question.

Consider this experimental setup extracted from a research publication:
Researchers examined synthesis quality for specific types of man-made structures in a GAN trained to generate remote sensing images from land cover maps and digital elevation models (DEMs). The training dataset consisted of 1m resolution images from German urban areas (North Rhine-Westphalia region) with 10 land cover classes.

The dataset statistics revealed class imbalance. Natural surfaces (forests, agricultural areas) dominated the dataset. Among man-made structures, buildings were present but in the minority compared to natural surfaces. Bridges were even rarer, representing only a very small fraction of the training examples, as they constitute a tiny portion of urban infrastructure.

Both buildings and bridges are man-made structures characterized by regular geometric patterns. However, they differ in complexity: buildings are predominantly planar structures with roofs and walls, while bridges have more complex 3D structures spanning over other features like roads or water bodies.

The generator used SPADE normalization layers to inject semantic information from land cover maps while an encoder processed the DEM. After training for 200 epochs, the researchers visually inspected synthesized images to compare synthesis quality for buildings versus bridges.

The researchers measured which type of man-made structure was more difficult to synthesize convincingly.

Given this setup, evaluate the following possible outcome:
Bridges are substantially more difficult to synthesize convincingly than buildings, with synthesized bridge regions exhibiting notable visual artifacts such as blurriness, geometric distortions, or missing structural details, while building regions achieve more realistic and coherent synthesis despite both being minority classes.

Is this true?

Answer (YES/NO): YES